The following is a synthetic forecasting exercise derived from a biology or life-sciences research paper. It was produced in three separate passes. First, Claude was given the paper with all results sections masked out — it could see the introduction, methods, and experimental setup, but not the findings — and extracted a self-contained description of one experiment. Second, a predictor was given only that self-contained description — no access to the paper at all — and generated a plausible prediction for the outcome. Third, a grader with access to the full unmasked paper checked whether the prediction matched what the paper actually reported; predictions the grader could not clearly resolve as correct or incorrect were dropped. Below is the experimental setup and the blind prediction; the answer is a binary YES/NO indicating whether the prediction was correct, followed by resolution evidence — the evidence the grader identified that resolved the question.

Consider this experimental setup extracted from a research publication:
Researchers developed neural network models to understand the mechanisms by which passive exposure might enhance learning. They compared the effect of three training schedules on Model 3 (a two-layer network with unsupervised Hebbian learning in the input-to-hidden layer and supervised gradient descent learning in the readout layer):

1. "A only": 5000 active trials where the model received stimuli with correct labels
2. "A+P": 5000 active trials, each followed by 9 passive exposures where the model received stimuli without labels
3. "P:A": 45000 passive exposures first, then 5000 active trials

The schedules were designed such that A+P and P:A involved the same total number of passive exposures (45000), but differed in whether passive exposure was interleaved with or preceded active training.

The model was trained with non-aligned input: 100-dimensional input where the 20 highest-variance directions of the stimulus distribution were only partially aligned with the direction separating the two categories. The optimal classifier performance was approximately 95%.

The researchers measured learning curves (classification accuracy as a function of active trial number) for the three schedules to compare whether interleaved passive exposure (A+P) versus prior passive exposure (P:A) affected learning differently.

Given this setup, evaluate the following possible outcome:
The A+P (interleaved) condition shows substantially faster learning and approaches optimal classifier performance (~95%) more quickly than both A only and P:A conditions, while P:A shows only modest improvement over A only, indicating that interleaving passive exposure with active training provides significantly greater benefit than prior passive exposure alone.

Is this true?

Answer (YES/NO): NO